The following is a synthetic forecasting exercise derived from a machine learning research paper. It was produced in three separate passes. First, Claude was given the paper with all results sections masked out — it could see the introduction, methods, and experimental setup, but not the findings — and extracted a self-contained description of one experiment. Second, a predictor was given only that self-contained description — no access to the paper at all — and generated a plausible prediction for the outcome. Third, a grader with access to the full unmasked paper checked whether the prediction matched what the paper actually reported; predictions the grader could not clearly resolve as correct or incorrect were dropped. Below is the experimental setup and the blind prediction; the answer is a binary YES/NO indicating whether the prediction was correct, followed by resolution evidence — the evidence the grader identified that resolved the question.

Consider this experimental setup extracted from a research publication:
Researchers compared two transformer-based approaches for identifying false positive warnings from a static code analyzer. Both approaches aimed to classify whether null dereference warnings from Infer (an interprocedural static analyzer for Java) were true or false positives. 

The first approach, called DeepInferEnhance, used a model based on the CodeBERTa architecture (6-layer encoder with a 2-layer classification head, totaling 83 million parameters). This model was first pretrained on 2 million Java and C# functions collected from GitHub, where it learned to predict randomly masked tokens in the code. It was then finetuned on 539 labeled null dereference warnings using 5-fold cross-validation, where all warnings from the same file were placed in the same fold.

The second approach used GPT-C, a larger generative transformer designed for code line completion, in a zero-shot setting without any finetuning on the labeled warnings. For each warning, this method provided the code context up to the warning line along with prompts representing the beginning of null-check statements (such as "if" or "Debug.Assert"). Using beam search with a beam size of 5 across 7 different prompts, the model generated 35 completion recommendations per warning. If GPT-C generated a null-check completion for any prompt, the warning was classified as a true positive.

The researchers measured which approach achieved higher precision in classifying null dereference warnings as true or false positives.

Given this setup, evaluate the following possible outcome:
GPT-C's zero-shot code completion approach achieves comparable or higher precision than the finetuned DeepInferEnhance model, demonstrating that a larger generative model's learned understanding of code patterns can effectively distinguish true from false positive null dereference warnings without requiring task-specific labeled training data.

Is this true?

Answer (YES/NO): YES